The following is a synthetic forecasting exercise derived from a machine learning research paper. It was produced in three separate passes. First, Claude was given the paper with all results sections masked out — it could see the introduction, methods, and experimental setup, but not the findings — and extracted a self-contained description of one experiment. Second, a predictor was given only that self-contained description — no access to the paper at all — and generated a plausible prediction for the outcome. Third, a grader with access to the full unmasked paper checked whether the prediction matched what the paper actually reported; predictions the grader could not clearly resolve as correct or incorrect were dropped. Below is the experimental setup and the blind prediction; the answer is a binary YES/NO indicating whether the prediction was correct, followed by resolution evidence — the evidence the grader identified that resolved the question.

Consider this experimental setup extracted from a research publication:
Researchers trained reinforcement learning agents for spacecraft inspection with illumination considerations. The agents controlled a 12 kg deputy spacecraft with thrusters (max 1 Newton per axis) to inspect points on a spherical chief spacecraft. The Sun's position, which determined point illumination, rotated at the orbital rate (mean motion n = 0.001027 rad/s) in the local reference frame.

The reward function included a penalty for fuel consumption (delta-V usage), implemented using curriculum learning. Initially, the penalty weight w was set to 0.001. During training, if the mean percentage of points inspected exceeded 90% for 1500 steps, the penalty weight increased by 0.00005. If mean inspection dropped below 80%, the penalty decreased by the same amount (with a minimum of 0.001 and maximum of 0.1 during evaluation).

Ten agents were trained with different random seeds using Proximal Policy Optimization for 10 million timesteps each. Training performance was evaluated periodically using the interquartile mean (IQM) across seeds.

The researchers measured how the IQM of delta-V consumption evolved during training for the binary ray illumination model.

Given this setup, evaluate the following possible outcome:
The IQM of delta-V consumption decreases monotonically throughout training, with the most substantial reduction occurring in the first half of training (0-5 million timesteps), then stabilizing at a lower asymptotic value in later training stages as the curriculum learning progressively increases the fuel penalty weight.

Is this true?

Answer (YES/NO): NO